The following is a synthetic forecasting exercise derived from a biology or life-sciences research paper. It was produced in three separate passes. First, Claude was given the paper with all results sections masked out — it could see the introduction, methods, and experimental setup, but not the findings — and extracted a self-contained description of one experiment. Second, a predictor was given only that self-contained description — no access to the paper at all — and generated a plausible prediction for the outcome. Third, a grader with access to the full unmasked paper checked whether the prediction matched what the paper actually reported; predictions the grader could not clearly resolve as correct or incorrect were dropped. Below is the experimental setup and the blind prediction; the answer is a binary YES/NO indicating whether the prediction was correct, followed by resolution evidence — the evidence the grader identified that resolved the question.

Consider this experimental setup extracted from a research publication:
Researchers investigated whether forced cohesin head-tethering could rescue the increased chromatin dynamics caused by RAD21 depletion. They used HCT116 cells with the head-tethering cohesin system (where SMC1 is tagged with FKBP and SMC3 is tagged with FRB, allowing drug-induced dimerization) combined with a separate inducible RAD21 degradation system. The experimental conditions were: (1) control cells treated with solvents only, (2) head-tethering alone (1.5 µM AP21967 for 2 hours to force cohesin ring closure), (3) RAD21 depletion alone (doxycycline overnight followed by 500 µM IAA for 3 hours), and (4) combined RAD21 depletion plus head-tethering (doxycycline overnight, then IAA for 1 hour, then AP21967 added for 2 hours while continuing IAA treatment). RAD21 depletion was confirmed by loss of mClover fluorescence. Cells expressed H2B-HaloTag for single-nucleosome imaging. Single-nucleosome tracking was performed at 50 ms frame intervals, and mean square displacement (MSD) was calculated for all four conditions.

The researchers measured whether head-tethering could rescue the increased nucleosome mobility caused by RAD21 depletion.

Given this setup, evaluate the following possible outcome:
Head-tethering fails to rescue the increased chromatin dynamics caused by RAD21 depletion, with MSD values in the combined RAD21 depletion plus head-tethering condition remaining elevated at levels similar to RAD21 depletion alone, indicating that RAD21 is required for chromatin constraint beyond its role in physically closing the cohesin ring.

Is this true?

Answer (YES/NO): YES